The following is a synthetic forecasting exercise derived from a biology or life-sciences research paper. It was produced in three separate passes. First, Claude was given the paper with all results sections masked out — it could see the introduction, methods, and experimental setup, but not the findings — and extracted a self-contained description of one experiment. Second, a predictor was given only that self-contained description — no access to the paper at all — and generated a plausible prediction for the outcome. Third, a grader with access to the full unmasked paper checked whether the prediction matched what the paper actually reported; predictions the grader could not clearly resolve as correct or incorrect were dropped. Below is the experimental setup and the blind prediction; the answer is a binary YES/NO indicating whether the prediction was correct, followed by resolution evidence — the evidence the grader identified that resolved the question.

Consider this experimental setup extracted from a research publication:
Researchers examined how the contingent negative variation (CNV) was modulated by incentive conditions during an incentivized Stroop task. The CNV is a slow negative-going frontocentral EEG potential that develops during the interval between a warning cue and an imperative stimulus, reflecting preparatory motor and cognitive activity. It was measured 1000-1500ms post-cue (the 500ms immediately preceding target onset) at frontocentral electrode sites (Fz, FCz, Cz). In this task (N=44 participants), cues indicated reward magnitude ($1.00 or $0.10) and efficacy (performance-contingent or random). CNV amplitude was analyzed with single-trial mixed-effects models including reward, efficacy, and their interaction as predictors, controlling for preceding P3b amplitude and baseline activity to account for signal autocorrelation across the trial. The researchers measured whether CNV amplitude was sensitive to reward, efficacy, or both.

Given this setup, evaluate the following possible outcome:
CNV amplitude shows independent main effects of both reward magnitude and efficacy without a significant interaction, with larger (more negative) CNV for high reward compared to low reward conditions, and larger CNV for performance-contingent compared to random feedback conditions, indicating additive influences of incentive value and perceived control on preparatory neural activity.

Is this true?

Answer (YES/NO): NO